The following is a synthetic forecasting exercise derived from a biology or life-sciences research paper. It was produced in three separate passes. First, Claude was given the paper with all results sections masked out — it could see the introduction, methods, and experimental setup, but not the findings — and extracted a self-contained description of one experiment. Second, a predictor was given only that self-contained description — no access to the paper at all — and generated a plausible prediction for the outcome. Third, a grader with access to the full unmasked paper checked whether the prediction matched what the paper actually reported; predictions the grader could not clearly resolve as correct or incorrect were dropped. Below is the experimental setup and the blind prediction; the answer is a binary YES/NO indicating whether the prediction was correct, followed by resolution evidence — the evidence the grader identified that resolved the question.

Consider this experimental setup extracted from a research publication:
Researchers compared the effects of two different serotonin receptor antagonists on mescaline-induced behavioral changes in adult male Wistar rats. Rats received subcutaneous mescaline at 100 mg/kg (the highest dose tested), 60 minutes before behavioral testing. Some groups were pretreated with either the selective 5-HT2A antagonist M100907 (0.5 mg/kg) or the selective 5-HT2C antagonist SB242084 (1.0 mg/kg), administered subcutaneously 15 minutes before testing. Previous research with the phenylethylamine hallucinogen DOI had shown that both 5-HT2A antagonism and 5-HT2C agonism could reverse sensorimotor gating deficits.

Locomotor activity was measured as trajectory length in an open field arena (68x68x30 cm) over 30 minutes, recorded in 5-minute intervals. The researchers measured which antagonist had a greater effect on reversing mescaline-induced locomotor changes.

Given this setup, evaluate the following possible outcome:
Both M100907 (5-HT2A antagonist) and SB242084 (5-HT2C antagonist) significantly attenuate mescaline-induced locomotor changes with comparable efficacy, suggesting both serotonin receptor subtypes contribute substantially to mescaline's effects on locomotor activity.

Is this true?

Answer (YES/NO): NO